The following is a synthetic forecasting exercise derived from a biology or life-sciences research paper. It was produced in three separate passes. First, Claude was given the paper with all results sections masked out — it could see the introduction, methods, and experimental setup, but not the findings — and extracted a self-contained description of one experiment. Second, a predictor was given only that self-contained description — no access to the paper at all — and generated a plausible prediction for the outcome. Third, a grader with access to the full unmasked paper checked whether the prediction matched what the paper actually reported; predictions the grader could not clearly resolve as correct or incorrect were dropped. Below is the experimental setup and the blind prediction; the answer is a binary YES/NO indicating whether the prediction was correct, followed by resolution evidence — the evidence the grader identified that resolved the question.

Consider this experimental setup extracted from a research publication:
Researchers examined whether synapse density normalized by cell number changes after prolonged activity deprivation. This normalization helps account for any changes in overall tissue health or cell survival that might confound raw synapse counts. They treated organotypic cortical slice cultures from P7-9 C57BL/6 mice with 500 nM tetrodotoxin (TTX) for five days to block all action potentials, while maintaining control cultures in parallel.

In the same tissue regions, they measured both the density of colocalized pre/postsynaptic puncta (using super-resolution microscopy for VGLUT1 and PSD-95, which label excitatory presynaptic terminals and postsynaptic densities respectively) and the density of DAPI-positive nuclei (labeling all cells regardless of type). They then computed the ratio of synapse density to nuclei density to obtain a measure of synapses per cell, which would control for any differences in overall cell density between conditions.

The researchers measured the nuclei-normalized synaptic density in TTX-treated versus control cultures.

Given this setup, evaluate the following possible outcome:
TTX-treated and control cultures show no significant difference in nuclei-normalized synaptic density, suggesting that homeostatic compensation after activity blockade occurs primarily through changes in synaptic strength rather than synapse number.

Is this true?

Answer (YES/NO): NO